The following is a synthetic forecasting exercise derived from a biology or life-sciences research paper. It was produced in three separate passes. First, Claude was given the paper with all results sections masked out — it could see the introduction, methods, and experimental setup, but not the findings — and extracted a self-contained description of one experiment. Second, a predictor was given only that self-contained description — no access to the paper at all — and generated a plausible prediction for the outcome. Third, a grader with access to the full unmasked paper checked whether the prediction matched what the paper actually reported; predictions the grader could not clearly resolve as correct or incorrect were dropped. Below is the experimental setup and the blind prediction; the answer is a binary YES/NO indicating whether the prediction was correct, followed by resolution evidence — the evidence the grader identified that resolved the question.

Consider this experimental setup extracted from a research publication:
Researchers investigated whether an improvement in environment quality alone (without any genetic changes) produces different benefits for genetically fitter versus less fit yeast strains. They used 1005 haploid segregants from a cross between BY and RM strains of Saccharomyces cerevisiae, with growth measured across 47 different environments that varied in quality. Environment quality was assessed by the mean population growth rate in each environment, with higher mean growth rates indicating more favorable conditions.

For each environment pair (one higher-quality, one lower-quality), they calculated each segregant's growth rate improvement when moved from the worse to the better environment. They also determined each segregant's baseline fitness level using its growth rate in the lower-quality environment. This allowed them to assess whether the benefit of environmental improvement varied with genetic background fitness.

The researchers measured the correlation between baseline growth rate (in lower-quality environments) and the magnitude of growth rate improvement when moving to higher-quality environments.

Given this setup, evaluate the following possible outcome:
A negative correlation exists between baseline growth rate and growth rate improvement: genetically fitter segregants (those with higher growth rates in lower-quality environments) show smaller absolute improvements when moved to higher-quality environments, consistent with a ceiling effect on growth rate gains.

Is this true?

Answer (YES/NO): YES